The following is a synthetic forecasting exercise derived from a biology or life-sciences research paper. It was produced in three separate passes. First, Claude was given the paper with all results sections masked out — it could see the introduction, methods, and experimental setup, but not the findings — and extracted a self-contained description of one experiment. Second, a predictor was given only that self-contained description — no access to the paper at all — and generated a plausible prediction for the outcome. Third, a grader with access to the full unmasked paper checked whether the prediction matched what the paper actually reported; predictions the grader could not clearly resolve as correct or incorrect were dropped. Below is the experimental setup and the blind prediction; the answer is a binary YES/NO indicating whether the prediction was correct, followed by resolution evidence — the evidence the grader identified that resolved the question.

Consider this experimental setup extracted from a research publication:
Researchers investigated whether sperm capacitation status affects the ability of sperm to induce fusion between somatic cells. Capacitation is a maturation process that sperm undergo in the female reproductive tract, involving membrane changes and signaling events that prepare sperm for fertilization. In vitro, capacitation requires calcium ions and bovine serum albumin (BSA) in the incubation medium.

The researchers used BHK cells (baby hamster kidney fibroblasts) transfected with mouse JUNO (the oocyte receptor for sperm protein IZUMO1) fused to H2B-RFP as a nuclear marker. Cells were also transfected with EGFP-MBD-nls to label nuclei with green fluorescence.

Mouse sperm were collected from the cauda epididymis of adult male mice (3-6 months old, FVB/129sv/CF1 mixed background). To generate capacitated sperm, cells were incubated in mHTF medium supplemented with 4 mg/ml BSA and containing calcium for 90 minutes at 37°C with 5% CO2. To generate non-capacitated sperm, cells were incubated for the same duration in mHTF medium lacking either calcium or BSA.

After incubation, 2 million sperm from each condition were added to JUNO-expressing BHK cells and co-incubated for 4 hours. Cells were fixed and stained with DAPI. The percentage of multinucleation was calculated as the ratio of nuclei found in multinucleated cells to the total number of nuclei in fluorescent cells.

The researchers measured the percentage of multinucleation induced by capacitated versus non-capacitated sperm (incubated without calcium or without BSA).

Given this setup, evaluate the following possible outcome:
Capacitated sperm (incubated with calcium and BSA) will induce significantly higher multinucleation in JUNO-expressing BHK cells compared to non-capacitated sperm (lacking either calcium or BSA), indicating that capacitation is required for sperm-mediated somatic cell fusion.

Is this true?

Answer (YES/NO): YES